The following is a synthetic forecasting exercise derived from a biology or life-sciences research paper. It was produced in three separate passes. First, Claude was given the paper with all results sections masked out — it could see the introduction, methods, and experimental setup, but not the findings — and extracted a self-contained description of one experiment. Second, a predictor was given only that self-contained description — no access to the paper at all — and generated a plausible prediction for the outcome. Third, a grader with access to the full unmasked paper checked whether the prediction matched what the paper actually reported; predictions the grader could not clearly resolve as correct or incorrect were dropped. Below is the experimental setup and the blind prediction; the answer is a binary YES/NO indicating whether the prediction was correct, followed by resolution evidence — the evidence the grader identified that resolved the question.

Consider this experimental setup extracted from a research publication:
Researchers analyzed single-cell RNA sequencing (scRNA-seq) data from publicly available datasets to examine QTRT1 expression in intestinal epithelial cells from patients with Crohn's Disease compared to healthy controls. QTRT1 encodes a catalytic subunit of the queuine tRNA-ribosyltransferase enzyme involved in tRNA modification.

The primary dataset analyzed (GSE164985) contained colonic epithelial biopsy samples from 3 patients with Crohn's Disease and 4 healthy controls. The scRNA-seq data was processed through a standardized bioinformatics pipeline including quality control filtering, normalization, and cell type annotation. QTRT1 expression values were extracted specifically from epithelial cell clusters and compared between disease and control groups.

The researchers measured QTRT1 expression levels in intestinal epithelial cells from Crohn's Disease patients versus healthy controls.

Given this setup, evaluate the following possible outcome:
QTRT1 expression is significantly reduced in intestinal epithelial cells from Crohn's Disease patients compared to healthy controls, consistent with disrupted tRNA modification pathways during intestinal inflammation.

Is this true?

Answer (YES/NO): YES